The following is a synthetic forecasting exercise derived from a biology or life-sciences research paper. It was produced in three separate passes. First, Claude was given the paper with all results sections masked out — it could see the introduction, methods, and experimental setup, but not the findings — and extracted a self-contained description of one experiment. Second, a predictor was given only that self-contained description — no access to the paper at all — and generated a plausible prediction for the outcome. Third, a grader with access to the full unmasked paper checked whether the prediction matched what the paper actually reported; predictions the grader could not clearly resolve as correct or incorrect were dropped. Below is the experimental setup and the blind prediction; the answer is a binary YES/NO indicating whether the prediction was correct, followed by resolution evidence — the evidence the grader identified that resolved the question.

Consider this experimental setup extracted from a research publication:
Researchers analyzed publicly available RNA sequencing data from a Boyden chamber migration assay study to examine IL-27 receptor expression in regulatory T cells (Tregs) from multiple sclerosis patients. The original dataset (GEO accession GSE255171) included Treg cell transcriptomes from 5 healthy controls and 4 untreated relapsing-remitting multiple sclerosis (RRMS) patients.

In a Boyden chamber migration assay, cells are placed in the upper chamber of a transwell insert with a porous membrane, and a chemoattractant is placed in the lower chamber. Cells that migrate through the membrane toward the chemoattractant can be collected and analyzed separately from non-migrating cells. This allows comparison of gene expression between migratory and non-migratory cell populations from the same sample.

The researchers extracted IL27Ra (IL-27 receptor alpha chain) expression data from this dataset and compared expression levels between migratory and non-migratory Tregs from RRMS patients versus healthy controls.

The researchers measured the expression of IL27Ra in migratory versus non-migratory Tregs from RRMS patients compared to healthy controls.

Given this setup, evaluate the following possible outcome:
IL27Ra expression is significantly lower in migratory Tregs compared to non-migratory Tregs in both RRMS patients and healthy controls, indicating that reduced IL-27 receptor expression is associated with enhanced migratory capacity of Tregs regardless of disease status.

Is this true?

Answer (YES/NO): NO